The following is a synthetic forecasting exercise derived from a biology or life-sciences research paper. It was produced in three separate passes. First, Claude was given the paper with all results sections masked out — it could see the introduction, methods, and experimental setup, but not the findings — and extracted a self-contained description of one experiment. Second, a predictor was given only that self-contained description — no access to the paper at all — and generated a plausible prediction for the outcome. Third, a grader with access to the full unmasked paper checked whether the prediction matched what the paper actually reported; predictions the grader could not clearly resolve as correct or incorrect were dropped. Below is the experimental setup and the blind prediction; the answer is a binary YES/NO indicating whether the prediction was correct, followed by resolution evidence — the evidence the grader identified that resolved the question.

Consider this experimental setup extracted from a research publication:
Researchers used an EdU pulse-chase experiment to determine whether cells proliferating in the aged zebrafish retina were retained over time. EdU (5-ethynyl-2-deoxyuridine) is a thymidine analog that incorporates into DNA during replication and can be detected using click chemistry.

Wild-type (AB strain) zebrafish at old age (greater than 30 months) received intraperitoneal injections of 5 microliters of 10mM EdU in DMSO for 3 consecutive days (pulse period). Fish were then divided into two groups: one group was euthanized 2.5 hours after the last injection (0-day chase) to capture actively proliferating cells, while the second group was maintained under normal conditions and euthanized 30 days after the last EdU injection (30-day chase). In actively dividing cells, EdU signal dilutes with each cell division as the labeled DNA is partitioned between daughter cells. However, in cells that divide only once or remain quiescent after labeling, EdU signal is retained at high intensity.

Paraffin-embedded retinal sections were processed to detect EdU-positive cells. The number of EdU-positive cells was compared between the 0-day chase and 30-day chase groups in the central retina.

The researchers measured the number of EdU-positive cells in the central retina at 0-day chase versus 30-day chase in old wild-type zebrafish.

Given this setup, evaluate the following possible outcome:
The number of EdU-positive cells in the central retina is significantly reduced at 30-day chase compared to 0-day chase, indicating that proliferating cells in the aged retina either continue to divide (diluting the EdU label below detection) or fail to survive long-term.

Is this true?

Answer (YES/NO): YES